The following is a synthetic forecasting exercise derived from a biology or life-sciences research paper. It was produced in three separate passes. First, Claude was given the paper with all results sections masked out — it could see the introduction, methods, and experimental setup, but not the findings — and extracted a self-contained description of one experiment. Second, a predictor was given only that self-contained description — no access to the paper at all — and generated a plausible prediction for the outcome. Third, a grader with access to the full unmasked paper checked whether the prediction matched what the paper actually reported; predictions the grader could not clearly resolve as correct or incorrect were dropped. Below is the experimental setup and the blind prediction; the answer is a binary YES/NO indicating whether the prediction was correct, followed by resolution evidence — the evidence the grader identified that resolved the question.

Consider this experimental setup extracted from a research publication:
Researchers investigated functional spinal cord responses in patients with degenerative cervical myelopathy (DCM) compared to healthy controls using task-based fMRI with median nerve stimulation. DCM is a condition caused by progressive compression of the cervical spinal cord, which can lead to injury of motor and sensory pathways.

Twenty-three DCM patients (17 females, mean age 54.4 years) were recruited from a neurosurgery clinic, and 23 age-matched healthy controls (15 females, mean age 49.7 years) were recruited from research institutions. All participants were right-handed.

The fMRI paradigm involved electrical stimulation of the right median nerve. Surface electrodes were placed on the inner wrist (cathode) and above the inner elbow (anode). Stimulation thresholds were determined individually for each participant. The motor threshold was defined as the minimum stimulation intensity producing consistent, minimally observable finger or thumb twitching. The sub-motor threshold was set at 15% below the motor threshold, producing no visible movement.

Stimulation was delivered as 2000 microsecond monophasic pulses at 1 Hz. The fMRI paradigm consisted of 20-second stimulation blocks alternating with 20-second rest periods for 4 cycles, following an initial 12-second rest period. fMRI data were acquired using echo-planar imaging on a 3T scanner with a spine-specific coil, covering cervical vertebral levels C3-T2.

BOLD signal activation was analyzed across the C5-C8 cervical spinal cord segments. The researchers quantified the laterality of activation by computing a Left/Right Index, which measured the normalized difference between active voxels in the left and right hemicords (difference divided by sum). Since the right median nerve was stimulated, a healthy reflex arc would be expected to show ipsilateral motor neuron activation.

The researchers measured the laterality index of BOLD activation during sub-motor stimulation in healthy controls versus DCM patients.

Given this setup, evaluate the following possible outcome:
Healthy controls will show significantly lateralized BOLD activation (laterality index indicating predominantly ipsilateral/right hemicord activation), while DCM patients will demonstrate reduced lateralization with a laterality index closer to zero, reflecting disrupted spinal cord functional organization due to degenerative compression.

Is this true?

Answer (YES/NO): NO